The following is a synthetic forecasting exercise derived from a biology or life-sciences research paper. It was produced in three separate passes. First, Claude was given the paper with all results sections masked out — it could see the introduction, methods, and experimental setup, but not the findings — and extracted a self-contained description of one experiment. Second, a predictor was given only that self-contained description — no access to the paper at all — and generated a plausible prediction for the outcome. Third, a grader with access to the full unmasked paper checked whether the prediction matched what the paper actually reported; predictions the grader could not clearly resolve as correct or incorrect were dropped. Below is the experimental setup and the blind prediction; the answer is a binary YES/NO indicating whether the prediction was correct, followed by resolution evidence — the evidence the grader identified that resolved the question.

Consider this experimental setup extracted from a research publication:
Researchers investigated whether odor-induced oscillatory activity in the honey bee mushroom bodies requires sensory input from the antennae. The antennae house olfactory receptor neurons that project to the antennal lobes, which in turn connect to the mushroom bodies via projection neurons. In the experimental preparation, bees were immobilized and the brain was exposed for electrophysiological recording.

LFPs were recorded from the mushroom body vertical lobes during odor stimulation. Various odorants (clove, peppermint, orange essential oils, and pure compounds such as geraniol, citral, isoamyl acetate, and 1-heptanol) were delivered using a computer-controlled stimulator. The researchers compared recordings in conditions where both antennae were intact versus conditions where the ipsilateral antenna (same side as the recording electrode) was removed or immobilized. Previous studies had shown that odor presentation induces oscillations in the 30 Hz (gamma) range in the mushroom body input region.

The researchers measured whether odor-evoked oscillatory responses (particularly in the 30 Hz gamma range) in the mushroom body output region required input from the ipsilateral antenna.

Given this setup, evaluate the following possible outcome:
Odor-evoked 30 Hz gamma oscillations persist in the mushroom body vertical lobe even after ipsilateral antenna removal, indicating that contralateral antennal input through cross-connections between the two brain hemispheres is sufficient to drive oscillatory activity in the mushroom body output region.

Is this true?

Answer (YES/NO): NO